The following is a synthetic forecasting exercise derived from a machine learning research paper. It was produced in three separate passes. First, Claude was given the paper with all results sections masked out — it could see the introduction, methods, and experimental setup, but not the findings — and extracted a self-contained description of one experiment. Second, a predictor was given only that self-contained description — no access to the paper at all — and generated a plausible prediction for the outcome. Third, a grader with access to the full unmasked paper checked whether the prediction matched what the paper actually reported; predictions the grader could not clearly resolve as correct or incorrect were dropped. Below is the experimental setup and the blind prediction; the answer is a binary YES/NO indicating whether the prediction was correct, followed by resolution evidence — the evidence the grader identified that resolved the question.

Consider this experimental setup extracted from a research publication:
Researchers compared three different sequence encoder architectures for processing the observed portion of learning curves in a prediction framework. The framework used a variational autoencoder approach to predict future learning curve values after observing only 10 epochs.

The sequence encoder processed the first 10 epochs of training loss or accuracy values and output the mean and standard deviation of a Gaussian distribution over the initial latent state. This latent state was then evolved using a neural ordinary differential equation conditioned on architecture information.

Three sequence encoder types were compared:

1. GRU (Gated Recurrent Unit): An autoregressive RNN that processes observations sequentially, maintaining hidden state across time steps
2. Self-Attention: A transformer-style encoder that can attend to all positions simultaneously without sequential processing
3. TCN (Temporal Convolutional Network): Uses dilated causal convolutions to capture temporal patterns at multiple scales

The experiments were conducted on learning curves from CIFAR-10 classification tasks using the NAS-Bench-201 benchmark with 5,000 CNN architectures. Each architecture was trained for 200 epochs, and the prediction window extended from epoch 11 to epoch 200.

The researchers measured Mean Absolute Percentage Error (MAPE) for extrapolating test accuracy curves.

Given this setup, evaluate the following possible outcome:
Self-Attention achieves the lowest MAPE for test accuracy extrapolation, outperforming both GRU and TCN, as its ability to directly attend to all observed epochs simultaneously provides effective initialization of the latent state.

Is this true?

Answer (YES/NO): NO